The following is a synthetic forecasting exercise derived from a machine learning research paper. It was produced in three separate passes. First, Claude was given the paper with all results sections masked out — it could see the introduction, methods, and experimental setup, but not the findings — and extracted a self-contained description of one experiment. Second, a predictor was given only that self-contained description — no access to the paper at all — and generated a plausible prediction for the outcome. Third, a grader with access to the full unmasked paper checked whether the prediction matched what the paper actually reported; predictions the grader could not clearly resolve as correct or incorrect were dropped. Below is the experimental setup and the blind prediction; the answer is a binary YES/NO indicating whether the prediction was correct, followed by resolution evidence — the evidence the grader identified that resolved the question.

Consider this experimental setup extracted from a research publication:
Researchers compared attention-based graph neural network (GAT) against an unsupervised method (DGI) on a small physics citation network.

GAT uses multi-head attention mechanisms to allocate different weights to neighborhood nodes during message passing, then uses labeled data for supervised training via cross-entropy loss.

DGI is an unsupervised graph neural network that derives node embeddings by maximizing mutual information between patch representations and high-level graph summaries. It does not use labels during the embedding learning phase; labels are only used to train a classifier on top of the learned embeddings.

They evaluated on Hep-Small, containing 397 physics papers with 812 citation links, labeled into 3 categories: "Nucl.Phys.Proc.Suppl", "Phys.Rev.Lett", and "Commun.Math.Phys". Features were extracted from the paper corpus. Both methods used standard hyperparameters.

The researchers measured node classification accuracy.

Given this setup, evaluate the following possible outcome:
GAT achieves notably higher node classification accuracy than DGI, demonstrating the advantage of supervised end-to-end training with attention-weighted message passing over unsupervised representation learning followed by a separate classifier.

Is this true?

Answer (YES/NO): NO